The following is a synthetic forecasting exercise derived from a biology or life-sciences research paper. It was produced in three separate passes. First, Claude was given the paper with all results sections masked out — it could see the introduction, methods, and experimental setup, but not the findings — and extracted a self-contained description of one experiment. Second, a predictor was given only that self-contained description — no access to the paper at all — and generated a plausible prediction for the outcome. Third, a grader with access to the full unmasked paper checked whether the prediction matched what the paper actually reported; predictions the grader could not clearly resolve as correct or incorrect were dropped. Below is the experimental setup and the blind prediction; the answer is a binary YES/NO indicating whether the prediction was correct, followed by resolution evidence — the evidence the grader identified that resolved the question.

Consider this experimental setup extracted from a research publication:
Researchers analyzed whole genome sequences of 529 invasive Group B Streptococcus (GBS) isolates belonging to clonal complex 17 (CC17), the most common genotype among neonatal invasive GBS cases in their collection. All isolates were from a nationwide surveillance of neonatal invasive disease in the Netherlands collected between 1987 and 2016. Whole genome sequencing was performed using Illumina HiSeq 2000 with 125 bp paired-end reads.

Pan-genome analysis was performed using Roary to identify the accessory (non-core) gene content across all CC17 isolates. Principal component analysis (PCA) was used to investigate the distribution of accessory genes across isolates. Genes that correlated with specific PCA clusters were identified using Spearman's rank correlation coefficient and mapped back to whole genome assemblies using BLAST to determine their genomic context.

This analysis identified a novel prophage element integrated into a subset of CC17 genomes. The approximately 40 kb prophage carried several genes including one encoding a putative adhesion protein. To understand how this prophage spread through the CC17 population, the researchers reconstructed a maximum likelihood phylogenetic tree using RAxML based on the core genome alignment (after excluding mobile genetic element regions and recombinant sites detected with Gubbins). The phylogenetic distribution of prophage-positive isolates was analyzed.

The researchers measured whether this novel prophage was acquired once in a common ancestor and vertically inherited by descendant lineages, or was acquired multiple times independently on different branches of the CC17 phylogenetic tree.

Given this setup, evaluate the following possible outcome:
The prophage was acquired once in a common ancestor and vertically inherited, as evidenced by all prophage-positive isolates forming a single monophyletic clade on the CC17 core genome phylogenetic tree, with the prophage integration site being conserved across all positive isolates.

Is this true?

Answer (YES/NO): NO